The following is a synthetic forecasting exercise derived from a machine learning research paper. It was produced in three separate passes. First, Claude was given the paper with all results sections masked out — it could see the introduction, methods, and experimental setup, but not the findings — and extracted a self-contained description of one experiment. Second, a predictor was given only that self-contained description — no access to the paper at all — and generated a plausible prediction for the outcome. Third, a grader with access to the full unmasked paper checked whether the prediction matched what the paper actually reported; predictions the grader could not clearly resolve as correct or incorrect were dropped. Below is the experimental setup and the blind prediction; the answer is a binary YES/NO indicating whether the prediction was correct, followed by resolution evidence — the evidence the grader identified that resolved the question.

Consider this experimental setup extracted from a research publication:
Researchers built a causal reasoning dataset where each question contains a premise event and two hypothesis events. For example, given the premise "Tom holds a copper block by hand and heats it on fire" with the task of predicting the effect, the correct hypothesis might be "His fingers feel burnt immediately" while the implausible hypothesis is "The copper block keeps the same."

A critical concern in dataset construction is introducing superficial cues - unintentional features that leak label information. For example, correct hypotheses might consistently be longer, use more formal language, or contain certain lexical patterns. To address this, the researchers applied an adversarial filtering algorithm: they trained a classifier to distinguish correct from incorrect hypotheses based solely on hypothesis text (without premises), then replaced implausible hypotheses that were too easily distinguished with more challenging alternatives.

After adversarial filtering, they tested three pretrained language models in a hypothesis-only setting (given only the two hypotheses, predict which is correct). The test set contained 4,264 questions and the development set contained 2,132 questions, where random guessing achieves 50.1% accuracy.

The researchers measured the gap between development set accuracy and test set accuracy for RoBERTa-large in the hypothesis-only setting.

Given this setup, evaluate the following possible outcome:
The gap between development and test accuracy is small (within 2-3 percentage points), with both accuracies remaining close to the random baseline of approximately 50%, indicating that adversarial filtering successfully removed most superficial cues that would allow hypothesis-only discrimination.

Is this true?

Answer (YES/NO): NO